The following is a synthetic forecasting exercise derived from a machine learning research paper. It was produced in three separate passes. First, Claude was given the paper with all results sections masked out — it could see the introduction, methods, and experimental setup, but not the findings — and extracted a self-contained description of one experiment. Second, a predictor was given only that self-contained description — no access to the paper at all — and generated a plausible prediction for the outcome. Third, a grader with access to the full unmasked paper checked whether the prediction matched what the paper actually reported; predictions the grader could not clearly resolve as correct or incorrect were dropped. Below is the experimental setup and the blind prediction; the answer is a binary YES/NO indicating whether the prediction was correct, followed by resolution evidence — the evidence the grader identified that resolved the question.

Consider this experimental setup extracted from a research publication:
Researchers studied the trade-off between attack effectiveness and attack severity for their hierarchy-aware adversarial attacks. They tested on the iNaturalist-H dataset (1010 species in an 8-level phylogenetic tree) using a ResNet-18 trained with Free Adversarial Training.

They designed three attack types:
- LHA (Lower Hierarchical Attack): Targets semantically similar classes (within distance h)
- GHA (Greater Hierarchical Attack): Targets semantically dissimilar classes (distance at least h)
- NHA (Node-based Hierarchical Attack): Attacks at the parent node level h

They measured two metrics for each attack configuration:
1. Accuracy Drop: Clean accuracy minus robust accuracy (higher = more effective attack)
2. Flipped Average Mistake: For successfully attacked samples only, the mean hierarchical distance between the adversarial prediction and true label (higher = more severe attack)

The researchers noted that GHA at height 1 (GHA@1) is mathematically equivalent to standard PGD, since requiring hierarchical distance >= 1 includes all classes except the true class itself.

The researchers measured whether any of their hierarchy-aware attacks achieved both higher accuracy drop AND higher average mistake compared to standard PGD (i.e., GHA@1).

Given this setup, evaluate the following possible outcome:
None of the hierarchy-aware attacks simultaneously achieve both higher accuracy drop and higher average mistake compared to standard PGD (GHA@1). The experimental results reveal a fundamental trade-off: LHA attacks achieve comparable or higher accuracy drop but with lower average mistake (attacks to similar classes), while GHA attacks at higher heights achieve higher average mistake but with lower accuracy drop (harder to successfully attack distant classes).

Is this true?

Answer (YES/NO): YES